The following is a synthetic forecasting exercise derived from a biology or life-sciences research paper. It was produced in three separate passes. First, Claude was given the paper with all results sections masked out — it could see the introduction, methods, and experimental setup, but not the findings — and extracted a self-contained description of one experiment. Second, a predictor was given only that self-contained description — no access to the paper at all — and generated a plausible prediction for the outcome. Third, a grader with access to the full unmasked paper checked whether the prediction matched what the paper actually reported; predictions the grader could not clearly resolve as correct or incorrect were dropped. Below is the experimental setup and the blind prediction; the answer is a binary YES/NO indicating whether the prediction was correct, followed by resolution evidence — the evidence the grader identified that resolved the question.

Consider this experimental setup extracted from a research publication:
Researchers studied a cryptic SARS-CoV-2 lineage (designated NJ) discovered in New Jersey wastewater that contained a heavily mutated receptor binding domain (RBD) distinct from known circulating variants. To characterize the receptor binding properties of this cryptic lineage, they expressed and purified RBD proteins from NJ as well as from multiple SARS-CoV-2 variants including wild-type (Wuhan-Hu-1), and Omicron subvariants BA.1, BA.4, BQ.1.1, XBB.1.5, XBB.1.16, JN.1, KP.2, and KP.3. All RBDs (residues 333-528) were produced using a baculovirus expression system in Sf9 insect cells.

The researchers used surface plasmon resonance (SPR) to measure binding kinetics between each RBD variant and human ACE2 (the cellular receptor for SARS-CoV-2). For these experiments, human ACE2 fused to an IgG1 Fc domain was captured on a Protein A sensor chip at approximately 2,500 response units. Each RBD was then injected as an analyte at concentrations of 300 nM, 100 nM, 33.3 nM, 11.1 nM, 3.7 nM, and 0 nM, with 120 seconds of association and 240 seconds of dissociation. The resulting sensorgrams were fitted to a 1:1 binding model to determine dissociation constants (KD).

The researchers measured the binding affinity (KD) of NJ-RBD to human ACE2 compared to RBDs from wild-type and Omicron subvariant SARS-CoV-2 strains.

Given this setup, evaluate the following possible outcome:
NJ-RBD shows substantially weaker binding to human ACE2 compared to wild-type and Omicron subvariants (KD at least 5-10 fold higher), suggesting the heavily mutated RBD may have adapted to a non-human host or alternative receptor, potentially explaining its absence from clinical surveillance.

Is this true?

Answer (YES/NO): NO